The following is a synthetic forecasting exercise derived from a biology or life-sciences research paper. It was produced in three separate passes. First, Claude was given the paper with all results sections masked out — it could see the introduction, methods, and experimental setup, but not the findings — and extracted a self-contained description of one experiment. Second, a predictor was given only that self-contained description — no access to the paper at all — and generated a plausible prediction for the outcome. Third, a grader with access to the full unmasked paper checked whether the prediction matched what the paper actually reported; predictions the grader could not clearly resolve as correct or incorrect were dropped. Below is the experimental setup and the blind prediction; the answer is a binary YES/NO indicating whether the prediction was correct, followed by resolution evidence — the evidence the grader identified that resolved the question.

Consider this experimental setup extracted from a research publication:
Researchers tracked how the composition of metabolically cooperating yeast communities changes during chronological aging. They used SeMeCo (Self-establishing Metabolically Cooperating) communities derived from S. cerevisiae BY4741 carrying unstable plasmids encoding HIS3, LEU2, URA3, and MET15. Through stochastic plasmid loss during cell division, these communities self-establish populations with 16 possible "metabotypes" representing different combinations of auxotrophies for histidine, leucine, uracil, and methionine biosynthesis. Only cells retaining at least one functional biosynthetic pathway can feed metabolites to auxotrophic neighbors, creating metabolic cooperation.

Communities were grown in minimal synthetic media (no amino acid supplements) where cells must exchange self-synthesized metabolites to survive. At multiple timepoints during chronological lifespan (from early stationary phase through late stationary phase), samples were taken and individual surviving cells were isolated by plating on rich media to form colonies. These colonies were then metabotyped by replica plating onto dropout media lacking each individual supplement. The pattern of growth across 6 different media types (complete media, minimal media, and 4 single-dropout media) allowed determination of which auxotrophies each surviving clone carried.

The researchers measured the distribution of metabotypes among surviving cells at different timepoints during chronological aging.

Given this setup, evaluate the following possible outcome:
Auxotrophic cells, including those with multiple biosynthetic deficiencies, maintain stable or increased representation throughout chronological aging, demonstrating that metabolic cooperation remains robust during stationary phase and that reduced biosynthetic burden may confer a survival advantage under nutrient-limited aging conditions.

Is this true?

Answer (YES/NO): YES